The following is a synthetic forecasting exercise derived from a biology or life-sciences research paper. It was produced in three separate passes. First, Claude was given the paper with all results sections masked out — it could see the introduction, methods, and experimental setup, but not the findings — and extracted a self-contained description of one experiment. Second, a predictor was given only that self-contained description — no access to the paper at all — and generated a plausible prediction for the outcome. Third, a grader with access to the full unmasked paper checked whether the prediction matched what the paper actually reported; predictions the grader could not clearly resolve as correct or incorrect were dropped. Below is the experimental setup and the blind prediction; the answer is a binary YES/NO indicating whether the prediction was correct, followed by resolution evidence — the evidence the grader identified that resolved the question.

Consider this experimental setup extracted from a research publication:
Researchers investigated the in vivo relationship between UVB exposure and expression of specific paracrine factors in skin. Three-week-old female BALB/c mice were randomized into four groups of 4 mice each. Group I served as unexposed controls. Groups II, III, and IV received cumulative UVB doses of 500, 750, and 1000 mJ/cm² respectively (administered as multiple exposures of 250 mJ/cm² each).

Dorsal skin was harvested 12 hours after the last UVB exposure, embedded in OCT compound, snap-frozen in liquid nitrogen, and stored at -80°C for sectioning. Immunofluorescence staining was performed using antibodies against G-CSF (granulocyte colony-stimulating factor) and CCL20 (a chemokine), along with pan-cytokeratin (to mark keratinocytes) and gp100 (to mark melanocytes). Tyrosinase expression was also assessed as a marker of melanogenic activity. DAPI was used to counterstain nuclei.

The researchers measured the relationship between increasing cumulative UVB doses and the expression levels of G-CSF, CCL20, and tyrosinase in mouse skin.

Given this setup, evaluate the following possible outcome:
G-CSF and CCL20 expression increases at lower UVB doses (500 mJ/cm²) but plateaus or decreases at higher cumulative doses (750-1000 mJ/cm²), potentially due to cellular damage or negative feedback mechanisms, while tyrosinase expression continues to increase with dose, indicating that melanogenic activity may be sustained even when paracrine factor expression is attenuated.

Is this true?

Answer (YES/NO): NO